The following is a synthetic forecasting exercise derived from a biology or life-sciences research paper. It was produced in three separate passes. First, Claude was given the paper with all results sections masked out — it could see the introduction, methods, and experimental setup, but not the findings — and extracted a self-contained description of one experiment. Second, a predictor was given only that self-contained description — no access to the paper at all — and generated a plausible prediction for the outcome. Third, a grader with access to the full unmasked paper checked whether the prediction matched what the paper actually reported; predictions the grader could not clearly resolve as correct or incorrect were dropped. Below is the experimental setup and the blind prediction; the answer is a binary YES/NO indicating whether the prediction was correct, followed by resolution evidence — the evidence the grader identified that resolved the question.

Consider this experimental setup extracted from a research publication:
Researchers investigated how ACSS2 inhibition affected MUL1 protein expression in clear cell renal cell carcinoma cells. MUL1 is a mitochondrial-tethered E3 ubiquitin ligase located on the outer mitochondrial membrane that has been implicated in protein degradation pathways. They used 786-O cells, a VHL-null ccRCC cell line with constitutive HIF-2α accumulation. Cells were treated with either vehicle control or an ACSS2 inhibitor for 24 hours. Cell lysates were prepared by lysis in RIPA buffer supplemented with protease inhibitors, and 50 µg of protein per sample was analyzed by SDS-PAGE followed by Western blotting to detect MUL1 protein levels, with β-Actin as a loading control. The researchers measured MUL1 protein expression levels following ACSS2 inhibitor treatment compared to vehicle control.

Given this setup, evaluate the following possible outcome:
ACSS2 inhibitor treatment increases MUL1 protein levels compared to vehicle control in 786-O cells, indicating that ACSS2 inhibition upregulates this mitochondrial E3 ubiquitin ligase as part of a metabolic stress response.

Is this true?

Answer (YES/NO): YES